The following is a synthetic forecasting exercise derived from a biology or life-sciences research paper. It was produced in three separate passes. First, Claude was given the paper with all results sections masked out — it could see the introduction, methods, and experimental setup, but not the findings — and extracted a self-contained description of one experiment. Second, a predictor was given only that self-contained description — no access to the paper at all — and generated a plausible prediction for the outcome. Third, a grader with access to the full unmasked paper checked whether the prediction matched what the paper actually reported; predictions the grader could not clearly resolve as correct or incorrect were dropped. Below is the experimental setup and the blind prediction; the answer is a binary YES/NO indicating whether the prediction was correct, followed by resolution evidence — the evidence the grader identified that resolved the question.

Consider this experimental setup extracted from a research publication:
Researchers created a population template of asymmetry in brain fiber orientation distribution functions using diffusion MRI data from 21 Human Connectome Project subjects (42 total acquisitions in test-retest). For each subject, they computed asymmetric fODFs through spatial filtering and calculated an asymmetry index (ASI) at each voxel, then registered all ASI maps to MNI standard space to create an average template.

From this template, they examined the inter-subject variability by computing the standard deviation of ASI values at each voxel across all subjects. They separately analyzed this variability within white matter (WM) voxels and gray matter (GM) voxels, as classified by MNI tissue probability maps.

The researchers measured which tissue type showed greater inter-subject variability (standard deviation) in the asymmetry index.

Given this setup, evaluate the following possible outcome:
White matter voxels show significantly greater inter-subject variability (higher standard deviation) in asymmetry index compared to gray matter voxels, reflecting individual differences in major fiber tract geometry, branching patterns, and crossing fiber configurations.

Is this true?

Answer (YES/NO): NO